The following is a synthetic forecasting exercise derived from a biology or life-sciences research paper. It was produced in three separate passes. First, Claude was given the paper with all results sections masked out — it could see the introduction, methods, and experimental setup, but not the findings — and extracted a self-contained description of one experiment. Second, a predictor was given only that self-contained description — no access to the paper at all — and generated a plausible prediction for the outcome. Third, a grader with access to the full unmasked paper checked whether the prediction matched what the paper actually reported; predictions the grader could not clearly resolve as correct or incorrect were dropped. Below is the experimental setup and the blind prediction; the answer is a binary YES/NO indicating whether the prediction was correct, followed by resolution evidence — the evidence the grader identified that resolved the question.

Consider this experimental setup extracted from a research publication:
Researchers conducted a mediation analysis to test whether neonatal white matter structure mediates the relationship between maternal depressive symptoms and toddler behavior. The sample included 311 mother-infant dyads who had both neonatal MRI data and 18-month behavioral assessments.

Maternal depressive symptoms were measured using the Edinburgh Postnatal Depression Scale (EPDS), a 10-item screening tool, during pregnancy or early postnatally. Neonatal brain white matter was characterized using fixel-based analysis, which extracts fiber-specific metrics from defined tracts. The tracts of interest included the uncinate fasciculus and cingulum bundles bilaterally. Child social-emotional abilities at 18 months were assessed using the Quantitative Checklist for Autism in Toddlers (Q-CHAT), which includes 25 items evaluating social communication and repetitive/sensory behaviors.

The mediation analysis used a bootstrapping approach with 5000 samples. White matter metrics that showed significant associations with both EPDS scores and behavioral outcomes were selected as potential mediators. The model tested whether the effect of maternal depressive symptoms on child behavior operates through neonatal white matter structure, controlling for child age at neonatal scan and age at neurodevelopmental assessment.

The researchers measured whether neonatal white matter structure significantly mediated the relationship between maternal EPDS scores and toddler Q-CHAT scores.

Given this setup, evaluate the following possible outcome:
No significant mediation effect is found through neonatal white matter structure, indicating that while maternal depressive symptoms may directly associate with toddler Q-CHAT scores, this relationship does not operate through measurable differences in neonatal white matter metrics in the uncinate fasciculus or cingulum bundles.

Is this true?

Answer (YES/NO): YES